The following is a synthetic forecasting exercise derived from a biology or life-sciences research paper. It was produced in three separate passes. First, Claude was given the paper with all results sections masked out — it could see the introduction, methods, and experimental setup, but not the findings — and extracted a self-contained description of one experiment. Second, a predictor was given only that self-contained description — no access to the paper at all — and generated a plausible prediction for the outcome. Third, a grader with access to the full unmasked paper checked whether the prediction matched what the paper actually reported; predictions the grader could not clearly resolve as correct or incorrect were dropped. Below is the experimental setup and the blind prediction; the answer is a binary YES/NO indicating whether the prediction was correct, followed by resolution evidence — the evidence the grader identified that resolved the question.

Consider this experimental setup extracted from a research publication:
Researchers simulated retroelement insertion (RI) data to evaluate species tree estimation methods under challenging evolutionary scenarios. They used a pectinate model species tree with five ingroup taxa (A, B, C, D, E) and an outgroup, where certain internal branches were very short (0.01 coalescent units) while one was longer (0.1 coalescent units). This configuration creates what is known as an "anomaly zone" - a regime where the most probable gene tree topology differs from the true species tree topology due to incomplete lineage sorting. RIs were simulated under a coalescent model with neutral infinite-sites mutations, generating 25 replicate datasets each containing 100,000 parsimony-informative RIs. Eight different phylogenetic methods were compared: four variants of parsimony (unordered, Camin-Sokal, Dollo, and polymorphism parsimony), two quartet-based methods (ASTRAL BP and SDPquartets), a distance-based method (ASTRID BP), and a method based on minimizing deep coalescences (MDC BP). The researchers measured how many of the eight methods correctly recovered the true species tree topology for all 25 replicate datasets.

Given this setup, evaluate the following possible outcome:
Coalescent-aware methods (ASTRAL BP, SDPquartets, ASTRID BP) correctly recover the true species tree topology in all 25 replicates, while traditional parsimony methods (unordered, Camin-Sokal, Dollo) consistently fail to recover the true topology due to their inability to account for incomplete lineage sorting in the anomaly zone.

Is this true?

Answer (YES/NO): NO